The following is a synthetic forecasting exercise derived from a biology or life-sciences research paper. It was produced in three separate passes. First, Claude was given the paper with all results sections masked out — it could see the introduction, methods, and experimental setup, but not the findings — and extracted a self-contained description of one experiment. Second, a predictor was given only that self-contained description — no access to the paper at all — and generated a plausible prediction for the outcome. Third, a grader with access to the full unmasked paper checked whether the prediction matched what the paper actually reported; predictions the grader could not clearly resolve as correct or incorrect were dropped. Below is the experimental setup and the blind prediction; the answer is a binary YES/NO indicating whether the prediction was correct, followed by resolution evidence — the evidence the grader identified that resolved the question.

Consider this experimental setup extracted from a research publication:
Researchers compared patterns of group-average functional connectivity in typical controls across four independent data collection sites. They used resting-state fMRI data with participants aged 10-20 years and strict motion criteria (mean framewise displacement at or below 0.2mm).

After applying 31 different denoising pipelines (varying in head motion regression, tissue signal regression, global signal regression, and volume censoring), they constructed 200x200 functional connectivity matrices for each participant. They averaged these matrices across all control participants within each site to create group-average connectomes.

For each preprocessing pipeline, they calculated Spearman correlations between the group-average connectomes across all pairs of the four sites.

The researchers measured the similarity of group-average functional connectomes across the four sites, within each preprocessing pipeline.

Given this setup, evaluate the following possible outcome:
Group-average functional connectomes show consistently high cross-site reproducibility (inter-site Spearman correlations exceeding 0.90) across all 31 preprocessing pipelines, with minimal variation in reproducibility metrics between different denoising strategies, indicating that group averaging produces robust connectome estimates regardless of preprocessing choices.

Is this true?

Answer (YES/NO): NO